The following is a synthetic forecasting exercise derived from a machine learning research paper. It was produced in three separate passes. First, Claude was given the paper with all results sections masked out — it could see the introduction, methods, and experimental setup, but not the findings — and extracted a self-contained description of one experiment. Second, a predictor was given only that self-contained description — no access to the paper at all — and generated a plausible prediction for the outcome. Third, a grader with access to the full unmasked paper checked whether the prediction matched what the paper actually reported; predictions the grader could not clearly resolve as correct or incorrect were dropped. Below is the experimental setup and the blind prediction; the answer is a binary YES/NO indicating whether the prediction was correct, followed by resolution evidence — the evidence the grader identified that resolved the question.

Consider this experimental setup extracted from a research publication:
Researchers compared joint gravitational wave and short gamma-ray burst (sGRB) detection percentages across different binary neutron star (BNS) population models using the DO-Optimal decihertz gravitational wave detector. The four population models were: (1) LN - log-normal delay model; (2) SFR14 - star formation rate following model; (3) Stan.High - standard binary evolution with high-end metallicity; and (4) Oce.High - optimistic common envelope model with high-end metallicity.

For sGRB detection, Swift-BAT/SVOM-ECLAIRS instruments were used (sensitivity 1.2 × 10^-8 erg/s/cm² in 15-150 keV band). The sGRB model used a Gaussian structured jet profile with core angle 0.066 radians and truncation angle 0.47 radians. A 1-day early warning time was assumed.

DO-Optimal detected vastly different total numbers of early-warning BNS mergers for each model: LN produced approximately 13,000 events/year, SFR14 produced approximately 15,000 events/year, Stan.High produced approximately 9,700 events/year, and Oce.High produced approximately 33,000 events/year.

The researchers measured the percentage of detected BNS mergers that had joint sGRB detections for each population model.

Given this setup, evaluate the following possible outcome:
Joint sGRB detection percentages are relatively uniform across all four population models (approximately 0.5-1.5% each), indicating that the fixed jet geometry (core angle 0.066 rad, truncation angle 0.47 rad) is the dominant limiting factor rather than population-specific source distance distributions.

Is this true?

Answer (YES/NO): YES